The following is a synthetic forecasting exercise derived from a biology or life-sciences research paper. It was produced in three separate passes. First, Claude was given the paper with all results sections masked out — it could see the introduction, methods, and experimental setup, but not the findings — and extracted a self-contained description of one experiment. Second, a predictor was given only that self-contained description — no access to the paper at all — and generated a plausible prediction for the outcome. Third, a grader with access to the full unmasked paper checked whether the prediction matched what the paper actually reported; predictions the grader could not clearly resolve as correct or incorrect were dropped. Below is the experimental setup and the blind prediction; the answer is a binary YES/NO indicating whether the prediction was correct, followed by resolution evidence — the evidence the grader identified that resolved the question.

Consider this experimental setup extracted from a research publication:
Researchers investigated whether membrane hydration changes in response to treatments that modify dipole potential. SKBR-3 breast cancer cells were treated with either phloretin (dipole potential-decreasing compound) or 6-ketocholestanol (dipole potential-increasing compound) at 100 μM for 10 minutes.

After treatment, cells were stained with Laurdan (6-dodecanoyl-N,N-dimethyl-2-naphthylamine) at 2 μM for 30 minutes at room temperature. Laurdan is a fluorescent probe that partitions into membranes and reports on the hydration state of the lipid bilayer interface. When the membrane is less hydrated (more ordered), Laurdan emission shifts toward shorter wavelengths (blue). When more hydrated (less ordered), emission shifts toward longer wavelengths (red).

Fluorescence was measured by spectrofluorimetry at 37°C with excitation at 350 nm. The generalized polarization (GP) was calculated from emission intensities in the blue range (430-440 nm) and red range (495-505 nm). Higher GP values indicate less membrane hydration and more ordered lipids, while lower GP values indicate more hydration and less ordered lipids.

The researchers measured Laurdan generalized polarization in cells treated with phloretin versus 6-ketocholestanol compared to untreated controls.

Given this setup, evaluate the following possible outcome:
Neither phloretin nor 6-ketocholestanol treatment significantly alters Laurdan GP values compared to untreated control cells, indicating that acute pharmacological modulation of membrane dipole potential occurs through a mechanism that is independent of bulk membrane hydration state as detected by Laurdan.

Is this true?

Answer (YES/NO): YES